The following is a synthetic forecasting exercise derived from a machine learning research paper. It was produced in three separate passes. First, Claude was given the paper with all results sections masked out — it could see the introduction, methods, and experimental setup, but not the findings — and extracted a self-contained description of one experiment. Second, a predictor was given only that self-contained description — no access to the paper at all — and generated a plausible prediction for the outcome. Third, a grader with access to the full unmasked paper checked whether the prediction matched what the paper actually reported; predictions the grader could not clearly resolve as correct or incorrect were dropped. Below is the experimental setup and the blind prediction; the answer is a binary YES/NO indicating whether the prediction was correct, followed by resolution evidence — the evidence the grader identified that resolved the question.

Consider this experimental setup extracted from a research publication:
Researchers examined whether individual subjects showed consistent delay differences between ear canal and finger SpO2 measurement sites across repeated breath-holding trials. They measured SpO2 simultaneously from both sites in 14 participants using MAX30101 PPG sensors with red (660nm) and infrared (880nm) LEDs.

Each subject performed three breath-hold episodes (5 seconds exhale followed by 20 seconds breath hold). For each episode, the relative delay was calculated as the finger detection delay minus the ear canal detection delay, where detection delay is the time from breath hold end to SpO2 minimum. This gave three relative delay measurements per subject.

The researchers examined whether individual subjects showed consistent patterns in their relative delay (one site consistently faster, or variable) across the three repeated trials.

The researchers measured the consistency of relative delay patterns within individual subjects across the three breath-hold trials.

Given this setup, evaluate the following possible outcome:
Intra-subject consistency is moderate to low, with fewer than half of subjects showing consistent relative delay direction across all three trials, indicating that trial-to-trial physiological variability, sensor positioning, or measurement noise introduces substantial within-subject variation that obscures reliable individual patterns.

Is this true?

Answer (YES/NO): NO